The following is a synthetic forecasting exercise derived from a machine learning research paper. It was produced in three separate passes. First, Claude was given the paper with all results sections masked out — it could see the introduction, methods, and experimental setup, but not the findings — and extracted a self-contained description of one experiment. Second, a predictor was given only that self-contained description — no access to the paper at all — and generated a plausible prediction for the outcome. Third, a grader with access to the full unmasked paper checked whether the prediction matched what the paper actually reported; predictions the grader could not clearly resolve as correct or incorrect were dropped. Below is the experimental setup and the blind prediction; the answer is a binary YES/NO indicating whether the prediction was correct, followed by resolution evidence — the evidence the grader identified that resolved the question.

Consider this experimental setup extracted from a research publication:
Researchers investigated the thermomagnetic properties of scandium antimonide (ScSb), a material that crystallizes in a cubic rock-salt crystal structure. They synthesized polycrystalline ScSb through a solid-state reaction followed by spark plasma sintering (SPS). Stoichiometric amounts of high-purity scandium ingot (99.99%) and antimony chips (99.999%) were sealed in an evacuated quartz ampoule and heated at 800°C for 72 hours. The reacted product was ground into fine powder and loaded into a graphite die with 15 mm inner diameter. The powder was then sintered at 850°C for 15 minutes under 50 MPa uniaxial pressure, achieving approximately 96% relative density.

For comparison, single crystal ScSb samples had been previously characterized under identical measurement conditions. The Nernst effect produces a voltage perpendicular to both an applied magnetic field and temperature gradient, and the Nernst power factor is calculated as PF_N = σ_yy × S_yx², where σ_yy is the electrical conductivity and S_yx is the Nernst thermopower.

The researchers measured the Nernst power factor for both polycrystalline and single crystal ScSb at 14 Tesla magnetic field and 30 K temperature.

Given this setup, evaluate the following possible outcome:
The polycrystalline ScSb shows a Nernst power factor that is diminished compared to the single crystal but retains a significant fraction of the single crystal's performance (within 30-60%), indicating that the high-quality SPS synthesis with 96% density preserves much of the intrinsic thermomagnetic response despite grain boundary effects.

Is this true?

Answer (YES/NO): NO